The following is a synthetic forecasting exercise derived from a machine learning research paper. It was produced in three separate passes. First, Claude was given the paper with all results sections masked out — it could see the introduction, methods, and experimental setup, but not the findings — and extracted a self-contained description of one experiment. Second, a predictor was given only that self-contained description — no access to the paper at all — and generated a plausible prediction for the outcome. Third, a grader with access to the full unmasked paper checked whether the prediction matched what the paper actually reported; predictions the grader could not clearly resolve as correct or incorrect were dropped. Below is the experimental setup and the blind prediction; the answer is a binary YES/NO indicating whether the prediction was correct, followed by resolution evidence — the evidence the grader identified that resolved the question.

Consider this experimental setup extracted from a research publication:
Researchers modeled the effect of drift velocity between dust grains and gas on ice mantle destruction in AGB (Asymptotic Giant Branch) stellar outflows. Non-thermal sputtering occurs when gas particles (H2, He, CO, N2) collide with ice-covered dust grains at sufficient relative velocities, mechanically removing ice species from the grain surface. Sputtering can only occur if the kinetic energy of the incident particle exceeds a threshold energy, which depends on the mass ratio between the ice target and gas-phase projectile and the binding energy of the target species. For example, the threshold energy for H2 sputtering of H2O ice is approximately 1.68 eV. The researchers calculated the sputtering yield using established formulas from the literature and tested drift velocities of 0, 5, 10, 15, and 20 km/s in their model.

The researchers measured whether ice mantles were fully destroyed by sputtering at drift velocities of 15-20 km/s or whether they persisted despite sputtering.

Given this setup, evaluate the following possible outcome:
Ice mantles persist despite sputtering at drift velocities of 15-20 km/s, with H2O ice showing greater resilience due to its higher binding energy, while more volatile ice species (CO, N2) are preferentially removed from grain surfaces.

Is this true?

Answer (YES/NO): NO